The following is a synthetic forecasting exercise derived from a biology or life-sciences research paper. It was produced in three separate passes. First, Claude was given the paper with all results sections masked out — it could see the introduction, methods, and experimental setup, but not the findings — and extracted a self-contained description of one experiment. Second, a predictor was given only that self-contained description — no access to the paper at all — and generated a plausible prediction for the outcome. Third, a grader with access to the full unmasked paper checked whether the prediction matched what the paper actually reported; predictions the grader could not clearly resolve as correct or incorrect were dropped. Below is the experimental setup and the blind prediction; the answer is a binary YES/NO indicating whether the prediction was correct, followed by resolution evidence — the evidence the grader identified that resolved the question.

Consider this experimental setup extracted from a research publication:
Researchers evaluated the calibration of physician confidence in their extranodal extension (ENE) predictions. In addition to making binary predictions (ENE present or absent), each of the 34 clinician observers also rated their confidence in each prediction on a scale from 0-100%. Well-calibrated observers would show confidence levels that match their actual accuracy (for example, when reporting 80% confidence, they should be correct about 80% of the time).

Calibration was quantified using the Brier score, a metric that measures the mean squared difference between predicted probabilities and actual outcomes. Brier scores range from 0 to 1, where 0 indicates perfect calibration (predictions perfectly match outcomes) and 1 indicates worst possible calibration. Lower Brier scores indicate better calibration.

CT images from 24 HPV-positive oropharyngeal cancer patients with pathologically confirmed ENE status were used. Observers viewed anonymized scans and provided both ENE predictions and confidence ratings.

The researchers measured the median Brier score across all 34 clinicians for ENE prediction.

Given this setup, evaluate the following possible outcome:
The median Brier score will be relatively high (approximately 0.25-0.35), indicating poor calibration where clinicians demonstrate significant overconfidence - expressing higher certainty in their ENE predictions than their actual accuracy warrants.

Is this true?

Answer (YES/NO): YES